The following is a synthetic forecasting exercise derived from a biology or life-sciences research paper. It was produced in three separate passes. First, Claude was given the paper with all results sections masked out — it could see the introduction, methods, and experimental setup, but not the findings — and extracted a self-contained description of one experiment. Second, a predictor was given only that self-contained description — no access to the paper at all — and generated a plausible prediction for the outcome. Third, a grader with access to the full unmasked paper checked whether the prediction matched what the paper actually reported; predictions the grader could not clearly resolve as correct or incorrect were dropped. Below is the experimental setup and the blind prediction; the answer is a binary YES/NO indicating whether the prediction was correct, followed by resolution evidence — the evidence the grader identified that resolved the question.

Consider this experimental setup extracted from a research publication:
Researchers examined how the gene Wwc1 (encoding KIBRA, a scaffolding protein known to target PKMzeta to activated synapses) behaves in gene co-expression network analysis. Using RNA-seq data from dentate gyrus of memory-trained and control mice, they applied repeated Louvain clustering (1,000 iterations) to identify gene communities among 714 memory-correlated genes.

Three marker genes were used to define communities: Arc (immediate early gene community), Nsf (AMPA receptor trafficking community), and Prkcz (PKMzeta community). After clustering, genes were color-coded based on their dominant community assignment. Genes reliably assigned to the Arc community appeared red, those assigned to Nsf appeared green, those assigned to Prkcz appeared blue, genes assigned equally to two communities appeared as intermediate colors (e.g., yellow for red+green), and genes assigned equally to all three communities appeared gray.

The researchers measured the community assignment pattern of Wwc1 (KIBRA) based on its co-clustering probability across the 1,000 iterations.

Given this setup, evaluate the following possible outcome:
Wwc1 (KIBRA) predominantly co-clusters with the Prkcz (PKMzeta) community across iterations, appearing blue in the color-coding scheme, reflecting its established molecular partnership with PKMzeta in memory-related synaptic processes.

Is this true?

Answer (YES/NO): NO